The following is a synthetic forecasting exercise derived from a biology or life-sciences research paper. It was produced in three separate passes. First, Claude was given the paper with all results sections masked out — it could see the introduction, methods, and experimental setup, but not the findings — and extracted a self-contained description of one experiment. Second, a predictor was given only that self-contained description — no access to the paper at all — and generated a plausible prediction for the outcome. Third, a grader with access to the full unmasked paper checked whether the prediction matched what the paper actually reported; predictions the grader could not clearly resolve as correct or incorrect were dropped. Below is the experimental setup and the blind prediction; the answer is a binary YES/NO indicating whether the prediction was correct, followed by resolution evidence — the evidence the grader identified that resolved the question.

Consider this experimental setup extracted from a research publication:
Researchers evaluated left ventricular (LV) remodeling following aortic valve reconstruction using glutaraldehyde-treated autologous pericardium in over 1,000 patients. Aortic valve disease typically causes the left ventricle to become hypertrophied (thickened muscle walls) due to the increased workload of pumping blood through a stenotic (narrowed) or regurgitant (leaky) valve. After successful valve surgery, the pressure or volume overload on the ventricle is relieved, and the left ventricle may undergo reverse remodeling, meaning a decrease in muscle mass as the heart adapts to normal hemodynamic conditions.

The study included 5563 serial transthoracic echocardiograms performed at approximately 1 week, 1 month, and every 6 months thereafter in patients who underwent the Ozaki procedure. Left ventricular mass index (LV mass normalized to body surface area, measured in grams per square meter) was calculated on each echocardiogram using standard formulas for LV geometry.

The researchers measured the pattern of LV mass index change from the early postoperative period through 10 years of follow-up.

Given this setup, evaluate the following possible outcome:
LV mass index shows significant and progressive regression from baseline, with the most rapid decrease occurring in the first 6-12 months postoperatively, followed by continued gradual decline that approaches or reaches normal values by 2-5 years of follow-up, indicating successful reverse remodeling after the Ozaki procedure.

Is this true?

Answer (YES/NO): YES